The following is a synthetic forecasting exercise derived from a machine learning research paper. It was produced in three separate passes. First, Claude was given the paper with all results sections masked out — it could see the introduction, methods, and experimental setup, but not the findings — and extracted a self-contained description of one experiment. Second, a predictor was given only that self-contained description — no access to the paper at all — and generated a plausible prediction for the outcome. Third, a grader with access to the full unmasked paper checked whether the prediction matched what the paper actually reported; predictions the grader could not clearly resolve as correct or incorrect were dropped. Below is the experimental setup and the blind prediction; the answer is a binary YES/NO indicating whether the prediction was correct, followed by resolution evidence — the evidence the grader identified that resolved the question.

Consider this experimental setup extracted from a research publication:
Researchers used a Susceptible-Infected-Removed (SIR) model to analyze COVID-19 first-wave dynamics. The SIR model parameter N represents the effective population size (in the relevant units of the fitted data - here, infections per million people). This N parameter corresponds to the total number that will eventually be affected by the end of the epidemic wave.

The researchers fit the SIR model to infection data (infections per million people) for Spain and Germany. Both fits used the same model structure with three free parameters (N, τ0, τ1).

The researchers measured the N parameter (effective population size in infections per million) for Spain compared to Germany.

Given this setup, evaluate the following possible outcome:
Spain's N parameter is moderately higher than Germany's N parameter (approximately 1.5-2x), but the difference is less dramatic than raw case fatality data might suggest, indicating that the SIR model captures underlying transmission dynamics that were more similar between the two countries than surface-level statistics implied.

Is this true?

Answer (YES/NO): NO